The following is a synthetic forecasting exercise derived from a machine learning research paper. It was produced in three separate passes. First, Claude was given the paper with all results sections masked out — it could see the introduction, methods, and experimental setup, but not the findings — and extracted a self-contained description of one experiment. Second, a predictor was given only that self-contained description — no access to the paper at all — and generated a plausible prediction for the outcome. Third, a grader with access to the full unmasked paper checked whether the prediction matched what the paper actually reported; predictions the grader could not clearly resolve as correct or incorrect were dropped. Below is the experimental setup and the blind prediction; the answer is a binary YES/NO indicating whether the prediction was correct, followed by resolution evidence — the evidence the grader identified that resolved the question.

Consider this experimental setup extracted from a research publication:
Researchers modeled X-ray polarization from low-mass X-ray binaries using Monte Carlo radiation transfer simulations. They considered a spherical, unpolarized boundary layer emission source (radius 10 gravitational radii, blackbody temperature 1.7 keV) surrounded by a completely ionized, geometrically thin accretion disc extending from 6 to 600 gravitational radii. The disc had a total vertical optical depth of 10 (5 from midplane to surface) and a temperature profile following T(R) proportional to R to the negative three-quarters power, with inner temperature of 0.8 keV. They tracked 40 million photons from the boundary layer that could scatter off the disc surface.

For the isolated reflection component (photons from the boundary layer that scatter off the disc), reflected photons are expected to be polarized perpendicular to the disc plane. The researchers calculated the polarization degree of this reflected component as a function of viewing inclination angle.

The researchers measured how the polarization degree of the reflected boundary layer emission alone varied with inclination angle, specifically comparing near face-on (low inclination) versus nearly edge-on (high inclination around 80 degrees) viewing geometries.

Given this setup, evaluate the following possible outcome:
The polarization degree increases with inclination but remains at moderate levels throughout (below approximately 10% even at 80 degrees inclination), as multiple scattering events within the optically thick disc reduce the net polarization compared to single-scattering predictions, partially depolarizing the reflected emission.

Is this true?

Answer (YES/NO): NO